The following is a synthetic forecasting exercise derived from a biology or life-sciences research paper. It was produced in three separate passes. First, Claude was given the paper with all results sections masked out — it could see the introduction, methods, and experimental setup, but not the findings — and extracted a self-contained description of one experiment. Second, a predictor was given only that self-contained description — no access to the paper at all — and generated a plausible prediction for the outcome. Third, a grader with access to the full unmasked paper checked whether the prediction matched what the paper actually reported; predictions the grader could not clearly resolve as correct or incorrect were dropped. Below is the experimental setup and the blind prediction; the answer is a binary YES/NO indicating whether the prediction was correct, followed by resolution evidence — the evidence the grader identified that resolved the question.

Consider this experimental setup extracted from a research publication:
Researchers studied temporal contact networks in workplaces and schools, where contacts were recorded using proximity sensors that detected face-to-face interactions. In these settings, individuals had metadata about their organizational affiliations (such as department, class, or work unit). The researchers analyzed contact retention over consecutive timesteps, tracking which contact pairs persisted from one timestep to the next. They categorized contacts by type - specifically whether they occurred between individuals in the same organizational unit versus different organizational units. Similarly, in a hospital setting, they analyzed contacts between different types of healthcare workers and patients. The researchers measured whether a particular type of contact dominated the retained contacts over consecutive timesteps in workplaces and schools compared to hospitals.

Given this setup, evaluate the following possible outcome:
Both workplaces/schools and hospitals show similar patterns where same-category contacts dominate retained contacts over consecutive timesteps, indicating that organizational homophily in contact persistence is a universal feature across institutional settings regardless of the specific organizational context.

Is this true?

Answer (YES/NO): NO